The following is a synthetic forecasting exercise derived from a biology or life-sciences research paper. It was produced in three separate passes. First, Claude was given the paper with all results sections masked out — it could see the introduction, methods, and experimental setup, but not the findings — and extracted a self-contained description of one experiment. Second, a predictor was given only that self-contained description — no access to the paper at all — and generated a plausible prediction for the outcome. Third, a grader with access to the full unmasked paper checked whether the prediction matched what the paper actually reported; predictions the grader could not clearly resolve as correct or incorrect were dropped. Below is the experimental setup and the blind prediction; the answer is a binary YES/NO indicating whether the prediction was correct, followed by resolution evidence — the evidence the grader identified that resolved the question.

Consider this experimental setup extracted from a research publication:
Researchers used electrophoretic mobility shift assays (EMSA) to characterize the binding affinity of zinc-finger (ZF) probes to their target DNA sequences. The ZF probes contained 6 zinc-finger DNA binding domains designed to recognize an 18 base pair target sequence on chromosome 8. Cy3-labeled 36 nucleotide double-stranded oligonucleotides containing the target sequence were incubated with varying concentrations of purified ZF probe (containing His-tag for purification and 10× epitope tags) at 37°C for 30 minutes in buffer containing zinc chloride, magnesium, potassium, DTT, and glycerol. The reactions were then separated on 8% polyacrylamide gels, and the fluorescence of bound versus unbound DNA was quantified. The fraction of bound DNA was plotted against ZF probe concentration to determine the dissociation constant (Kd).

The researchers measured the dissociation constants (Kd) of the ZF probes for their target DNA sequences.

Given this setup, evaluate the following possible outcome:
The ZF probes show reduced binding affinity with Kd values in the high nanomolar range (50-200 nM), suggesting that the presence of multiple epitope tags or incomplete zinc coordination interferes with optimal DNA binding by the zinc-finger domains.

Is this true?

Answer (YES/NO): NO